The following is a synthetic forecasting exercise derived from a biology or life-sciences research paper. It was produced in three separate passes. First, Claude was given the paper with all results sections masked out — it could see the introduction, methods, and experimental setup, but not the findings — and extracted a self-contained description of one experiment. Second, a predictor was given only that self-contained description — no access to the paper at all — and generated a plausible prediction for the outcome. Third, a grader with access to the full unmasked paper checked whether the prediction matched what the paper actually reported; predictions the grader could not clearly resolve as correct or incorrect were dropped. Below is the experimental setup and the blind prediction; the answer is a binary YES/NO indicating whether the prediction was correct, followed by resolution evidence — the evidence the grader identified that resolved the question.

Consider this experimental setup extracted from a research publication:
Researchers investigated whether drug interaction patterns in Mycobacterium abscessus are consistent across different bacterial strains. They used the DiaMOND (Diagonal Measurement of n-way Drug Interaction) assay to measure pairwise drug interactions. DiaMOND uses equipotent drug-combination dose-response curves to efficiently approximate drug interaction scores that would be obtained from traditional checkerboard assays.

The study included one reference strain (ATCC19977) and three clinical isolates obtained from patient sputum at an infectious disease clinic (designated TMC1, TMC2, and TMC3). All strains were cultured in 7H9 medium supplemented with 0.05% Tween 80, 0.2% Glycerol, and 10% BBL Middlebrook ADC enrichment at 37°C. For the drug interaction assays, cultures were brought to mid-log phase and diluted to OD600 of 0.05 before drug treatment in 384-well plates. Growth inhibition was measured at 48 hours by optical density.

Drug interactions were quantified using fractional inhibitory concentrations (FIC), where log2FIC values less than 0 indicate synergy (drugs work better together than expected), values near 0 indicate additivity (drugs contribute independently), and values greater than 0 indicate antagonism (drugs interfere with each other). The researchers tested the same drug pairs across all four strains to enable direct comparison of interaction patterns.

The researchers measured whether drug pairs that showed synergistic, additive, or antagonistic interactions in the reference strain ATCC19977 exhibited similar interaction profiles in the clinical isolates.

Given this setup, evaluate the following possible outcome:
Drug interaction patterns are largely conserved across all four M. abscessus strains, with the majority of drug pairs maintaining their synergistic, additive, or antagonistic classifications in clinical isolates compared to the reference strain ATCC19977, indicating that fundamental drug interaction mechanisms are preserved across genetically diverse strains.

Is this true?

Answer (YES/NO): NO